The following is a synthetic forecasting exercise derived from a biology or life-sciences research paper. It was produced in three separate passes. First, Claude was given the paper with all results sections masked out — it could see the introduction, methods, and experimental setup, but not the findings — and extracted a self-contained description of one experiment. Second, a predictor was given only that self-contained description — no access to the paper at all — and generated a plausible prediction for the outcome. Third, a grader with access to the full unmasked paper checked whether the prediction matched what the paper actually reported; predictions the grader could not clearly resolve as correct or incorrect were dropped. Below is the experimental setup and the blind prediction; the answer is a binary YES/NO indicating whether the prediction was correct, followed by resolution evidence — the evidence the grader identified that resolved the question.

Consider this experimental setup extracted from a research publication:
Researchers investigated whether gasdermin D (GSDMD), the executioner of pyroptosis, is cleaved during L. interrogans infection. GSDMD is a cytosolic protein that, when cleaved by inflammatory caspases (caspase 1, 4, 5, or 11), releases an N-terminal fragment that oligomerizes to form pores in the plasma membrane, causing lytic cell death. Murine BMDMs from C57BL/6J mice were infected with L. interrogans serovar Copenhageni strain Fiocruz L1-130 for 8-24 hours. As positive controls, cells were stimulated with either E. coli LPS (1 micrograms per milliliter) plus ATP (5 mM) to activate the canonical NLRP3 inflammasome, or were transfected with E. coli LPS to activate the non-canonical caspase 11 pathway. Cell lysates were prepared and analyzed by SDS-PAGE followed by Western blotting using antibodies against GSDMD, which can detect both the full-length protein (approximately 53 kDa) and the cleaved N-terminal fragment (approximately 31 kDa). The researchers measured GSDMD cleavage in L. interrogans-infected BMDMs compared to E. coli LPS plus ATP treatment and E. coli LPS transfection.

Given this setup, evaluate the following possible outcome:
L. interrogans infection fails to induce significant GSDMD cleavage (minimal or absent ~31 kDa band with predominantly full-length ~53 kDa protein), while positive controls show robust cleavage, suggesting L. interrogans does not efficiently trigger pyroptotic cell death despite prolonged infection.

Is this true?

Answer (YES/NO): YES